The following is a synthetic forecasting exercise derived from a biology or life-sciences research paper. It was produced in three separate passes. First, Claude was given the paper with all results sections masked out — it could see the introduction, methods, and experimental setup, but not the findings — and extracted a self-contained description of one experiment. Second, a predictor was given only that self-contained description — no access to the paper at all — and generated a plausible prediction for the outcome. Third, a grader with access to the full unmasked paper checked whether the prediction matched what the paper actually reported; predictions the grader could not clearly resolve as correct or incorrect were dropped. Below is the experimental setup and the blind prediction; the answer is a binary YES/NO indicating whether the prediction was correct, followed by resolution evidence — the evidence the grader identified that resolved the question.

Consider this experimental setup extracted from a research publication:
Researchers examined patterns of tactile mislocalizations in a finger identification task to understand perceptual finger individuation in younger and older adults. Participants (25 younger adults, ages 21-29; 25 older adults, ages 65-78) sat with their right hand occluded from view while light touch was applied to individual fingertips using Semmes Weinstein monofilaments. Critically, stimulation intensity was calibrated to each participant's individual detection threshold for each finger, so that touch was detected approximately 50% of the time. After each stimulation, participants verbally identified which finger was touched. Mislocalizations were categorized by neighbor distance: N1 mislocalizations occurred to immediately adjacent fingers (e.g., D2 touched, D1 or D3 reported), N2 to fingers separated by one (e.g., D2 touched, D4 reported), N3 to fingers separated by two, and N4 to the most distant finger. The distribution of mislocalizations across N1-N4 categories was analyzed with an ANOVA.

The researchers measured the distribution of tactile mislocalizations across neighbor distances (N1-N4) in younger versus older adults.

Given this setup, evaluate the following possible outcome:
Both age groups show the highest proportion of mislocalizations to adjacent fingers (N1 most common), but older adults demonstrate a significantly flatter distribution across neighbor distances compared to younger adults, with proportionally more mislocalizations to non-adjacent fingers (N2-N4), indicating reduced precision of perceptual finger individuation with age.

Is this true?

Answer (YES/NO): NO